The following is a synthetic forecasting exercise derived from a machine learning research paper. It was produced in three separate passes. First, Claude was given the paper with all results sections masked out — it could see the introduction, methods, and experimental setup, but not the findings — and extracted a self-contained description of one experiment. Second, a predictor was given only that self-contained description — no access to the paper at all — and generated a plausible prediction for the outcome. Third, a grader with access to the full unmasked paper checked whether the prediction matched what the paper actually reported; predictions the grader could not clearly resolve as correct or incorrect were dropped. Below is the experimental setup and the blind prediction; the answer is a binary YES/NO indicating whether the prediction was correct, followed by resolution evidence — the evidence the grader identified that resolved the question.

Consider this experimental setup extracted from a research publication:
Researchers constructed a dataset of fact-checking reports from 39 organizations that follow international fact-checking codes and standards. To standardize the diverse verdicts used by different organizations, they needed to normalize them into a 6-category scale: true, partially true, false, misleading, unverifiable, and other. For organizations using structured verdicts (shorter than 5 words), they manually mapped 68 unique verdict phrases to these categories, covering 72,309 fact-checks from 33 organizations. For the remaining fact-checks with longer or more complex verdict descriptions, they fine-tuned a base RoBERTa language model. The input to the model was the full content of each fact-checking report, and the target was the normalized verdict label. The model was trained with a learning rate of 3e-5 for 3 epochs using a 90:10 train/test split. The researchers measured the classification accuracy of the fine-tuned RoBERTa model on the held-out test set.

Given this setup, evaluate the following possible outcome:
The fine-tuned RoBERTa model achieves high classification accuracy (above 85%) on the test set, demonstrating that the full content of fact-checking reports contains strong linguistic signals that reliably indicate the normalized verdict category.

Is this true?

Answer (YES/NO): NO